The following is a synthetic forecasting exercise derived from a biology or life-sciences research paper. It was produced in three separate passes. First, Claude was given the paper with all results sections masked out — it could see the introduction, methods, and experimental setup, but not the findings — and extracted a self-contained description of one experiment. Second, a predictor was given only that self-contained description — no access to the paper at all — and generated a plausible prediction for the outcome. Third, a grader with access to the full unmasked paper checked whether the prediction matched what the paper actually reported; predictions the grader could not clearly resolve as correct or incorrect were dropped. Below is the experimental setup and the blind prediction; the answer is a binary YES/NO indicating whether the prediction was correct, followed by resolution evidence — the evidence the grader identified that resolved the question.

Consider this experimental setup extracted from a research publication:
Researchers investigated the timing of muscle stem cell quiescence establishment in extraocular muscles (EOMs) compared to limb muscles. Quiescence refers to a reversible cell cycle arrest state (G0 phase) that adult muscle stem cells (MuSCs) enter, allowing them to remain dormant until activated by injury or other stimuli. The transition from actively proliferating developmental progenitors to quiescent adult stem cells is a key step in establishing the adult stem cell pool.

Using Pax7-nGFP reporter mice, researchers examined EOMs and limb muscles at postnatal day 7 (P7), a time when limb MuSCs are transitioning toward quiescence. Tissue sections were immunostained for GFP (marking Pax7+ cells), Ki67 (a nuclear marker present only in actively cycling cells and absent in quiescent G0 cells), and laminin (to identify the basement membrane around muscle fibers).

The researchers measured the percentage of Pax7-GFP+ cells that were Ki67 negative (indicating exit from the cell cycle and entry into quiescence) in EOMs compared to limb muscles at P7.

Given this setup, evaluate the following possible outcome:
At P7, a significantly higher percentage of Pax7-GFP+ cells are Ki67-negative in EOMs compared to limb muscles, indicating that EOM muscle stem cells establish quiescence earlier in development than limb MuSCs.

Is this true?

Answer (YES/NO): YES